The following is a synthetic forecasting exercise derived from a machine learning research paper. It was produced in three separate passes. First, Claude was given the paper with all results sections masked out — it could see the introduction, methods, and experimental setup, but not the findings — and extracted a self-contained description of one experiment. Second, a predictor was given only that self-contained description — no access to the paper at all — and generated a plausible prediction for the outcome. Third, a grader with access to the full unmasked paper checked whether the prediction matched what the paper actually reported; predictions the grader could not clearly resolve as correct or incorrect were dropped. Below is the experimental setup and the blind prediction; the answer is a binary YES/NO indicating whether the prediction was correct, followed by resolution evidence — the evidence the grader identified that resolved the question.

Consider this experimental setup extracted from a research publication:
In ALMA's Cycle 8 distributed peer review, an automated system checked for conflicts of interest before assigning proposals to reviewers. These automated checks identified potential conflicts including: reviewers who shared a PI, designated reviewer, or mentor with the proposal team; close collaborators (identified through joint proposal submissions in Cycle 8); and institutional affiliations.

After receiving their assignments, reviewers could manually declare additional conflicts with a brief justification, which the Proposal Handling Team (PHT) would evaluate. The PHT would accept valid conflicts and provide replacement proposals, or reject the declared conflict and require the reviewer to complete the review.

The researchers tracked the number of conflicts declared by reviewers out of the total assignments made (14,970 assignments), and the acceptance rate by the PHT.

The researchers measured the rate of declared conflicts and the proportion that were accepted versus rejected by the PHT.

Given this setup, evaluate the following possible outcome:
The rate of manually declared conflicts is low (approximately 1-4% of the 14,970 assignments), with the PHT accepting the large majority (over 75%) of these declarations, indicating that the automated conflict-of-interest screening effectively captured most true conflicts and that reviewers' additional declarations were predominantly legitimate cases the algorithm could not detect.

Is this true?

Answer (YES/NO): YES